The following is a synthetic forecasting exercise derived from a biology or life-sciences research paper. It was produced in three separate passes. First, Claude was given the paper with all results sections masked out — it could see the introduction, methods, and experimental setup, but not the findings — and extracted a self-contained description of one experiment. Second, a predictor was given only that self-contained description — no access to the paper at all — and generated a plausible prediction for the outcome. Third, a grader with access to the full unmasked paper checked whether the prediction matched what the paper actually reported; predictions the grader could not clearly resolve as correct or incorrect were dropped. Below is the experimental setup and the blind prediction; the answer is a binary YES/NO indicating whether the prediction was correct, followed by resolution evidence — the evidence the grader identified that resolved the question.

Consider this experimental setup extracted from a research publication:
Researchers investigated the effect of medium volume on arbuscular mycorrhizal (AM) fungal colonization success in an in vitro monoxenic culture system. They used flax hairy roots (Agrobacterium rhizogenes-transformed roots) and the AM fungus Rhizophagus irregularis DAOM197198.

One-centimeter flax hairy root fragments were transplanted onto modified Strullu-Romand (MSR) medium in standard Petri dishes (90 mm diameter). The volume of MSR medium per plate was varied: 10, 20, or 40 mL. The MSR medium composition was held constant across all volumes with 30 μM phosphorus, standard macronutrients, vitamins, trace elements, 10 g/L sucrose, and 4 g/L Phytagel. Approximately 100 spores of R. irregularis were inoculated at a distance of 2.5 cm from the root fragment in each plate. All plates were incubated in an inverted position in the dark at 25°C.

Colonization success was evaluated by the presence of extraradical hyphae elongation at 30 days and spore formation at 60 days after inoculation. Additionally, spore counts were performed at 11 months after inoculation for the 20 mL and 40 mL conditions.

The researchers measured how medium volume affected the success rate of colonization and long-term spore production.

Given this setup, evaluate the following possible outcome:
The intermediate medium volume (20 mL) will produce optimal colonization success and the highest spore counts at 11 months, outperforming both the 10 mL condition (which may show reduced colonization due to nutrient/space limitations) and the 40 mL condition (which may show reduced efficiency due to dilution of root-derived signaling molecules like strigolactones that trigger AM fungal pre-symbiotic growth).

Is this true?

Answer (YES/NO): NO